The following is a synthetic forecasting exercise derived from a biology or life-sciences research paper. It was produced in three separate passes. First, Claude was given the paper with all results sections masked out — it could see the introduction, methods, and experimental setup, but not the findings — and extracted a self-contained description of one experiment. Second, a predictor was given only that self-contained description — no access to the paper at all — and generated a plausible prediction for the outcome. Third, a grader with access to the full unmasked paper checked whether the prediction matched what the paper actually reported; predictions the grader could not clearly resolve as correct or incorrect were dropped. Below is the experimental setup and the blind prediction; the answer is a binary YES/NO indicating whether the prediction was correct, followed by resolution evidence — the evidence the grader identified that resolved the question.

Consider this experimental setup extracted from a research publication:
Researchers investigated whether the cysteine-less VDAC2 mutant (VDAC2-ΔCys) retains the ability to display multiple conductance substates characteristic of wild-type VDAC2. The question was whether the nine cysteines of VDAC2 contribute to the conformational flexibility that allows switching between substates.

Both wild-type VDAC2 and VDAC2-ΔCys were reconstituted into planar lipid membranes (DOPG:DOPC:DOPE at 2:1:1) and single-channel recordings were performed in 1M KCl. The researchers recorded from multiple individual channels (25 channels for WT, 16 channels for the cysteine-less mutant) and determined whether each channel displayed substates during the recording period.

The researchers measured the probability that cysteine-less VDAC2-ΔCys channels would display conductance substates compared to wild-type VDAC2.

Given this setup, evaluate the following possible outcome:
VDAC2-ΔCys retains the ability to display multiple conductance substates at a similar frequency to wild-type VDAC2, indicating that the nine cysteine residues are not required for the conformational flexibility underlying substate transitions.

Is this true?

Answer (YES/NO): NO